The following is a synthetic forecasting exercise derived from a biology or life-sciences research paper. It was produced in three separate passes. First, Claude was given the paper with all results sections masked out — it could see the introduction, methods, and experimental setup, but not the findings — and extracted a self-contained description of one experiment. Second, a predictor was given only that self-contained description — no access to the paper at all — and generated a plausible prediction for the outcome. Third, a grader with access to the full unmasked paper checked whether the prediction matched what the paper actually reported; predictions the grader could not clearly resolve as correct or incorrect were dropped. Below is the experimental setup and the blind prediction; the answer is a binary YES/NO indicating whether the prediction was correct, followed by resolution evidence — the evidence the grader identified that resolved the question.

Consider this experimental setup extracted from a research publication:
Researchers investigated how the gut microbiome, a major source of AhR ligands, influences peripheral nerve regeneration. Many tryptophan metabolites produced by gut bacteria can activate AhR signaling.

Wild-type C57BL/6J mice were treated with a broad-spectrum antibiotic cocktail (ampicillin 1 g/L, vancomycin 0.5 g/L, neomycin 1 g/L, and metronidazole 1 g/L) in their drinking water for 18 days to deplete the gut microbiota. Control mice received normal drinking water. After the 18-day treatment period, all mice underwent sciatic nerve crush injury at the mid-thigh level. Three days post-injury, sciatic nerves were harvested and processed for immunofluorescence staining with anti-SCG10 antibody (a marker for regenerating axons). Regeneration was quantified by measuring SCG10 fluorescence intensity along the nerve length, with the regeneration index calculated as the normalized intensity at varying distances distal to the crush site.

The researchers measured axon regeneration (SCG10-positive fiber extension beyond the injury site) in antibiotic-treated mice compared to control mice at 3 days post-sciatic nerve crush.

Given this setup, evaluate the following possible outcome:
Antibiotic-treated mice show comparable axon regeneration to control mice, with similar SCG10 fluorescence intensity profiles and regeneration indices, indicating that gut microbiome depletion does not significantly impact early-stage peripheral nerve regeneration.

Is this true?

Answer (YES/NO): YES